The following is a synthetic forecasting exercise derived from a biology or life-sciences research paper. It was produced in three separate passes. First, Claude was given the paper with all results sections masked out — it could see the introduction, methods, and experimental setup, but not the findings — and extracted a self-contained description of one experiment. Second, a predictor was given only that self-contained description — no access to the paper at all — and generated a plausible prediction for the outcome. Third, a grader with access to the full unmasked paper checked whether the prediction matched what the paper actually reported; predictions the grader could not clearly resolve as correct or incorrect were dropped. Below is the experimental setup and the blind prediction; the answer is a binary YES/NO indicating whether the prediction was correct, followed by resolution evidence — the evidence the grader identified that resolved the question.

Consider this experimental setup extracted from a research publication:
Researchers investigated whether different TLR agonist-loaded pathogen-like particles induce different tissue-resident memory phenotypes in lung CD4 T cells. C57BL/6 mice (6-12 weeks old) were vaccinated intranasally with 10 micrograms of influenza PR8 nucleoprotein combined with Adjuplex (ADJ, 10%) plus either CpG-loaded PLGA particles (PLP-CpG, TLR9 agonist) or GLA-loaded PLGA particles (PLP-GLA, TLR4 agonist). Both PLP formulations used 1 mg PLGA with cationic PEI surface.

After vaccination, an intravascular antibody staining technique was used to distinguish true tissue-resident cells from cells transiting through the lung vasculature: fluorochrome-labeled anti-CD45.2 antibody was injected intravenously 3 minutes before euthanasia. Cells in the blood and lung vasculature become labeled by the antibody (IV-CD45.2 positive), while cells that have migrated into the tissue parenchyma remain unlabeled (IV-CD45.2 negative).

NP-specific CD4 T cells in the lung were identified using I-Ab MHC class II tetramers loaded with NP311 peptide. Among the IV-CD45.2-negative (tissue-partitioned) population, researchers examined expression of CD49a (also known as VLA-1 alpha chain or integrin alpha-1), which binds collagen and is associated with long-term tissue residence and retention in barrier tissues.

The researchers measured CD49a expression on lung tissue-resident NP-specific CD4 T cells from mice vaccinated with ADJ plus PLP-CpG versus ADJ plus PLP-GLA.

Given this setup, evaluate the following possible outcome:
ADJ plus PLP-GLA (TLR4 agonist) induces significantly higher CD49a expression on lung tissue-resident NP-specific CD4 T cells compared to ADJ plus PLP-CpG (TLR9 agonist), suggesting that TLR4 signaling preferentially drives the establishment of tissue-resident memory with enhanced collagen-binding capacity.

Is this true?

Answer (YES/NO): NO